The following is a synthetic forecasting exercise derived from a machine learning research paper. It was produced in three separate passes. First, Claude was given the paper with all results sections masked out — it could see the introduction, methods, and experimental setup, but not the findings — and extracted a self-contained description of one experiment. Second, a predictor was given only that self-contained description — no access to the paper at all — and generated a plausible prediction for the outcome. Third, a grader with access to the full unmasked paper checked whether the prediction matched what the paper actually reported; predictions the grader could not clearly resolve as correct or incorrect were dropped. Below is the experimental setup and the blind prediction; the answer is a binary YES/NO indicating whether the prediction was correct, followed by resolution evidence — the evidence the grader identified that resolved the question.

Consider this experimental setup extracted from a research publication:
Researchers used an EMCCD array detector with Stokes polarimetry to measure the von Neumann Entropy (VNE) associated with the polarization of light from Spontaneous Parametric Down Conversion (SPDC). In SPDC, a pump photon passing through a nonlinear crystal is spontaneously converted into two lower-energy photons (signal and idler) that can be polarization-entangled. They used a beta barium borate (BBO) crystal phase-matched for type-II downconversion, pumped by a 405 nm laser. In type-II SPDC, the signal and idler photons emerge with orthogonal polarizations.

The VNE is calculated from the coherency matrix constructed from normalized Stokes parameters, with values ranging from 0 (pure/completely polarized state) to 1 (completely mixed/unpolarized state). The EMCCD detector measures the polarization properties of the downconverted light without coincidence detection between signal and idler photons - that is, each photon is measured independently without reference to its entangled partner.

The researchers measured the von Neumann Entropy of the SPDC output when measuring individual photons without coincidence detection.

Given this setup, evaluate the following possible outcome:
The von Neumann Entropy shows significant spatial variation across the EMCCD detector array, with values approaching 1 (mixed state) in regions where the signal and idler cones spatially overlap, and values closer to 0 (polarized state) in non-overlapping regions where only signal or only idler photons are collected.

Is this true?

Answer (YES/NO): NO